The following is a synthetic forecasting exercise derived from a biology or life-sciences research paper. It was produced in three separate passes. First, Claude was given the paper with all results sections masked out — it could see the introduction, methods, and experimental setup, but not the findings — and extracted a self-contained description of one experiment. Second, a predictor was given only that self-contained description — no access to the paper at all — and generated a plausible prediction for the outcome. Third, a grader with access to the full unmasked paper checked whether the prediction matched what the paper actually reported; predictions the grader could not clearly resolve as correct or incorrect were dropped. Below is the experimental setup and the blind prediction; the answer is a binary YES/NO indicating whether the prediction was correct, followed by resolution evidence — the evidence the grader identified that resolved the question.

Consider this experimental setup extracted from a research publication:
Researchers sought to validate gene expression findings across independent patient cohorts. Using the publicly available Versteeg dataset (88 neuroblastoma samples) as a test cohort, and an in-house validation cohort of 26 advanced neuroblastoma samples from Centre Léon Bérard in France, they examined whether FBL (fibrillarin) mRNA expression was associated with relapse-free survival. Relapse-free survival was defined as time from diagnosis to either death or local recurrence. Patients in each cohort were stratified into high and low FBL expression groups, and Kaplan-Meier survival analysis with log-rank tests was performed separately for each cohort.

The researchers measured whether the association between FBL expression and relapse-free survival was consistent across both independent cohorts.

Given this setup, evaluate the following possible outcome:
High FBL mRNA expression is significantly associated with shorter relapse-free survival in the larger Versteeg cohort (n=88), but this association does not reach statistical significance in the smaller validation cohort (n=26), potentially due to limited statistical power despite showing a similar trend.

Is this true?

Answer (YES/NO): NO